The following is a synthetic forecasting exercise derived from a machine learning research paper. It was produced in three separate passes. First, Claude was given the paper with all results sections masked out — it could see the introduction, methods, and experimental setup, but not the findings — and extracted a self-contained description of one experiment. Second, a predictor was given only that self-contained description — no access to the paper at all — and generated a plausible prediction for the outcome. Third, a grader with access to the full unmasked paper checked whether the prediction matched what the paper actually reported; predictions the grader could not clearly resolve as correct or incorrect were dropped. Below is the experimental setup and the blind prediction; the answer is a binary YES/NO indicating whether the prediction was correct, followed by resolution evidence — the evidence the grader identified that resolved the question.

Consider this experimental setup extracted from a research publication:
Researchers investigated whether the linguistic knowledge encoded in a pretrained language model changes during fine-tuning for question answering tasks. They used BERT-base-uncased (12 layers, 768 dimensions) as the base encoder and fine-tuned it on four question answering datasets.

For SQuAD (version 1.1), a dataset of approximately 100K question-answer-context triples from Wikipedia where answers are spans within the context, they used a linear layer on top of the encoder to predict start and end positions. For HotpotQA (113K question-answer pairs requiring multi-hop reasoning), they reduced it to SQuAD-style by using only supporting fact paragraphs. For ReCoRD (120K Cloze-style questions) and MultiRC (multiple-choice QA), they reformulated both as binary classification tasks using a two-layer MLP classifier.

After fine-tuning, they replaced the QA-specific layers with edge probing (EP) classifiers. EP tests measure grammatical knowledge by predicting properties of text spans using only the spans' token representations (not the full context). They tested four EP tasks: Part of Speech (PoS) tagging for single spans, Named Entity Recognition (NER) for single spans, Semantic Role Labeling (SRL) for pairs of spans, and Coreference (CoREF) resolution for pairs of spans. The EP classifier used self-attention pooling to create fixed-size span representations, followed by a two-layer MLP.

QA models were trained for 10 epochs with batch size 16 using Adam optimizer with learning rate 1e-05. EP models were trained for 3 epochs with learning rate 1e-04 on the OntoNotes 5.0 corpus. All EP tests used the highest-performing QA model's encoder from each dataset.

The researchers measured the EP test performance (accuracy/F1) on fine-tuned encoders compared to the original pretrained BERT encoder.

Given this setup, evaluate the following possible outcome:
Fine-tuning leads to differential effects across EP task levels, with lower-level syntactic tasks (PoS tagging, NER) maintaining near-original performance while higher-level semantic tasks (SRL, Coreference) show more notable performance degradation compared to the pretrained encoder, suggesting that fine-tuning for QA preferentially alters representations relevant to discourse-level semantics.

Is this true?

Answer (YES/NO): NO